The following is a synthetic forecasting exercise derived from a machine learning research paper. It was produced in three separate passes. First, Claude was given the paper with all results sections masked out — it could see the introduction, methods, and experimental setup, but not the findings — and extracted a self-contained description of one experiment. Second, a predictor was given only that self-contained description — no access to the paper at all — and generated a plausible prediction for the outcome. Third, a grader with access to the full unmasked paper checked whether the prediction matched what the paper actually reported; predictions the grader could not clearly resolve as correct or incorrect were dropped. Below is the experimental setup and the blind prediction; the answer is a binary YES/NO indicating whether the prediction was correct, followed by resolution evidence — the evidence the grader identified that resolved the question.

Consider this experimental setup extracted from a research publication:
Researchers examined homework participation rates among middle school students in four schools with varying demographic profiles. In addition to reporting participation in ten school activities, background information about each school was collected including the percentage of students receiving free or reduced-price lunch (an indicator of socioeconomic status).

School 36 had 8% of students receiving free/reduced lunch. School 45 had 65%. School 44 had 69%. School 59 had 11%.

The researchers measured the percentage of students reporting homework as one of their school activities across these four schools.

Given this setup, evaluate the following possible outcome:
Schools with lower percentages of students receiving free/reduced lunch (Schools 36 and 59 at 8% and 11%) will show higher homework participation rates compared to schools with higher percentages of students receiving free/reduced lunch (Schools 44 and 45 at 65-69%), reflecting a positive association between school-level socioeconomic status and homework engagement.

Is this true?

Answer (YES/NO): YES